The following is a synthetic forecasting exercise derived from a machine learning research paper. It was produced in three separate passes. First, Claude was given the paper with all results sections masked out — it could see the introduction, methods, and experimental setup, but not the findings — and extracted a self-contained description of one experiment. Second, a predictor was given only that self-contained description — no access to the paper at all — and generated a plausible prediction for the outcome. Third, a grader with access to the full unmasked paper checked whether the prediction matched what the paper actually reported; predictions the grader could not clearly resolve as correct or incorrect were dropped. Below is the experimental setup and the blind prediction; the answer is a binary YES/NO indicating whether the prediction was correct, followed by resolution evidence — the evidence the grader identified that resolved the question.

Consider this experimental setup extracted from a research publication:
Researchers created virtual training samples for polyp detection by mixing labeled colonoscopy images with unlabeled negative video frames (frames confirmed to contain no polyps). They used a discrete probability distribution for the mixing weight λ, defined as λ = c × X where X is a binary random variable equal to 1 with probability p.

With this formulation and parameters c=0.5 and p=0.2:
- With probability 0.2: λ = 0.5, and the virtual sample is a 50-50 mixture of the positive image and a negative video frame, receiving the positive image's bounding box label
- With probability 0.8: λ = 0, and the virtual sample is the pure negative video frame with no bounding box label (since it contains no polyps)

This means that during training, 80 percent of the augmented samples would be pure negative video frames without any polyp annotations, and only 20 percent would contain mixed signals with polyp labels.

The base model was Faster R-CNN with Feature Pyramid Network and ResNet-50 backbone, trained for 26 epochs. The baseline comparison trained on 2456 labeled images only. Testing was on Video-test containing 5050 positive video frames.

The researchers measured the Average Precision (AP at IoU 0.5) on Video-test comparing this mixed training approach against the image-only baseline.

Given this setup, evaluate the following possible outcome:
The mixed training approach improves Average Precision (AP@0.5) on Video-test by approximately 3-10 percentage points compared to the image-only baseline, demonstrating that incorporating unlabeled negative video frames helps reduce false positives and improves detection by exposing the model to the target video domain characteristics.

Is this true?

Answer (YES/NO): YES